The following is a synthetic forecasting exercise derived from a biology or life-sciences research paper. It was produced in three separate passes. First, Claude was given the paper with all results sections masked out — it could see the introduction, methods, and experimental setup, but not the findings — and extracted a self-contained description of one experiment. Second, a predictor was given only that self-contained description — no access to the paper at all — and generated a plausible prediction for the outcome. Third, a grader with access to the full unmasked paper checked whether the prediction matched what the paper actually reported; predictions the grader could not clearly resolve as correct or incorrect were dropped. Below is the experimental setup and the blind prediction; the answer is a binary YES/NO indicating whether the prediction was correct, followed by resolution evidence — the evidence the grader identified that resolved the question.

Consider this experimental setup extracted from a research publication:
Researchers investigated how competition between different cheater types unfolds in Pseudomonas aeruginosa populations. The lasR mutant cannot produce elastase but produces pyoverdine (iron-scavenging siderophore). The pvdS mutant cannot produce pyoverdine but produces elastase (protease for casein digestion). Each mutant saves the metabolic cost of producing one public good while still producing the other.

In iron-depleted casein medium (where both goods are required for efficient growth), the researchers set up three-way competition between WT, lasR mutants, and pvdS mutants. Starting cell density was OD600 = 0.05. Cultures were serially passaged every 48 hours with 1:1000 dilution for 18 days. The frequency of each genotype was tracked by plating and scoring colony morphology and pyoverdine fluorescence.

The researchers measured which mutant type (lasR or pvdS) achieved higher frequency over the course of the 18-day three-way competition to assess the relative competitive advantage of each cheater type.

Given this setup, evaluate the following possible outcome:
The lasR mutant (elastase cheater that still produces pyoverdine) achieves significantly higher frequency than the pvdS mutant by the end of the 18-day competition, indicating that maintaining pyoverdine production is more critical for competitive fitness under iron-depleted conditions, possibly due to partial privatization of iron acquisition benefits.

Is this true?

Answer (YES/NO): NO